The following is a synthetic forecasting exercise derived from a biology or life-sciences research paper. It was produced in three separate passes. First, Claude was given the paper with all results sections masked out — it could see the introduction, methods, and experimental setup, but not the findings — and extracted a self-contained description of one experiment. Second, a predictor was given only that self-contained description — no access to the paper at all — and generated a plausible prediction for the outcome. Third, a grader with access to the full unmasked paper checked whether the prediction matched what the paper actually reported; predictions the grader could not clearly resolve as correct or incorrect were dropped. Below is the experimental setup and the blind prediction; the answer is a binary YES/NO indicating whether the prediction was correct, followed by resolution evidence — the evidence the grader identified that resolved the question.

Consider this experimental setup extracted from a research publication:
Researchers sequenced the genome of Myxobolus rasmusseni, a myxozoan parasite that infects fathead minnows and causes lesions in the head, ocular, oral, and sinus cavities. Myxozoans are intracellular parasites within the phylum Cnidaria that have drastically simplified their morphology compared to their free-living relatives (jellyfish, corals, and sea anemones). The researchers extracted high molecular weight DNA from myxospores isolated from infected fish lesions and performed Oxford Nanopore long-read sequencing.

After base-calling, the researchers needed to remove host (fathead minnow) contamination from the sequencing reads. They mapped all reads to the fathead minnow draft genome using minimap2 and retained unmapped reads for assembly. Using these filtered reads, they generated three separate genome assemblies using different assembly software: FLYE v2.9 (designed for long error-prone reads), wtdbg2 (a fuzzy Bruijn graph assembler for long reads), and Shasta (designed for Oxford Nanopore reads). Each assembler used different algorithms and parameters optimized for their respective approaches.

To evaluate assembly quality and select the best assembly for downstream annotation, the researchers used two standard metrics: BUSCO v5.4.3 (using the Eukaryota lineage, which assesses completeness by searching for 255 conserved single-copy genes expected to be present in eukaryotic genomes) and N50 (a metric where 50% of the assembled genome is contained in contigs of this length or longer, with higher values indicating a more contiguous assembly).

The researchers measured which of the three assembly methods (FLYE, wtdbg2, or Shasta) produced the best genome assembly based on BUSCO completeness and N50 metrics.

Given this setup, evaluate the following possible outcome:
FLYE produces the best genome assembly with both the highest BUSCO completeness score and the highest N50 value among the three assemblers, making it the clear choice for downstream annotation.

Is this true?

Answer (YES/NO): YES